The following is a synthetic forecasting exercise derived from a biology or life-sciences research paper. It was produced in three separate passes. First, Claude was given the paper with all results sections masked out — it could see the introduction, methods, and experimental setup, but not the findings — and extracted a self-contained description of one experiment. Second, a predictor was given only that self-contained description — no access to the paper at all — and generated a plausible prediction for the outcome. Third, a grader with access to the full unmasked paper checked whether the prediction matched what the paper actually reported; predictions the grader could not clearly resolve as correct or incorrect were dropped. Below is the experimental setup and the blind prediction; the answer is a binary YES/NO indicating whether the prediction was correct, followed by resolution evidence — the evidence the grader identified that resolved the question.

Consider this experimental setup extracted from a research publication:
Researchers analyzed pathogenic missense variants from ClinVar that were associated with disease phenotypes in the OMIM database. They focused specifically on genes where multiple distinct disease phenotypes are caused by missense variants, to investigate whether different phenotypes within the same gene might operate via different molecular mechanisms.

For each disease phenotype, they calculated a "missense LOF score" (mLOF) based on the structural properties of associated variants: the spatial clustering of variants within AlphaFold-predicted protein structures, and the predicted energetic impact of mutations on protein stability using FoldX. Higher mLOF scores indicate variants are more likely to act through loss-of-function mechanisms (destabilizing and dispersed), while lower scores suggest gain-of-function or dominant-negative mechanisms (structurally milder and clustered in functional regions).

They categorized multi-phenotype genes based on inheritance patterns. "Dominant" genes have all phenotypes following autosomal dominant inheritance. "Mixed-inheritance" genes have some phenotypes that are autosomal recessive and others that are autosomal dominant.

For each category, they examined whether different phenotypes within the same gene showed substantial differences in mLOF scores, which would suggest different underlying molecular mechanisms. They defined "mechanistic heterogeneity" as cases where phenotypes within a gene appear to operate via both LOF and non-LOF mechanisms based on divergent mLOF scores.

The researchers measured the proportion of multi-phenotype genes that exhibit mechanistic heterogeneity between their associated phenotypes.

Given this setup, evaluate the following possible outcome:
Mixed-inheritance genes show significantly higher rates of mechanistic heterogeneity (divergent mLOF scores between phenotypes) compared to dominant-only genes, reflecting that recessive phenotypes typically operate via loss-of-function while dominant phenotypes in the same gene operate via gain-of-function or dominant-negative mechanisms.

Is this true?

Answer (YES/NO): NO